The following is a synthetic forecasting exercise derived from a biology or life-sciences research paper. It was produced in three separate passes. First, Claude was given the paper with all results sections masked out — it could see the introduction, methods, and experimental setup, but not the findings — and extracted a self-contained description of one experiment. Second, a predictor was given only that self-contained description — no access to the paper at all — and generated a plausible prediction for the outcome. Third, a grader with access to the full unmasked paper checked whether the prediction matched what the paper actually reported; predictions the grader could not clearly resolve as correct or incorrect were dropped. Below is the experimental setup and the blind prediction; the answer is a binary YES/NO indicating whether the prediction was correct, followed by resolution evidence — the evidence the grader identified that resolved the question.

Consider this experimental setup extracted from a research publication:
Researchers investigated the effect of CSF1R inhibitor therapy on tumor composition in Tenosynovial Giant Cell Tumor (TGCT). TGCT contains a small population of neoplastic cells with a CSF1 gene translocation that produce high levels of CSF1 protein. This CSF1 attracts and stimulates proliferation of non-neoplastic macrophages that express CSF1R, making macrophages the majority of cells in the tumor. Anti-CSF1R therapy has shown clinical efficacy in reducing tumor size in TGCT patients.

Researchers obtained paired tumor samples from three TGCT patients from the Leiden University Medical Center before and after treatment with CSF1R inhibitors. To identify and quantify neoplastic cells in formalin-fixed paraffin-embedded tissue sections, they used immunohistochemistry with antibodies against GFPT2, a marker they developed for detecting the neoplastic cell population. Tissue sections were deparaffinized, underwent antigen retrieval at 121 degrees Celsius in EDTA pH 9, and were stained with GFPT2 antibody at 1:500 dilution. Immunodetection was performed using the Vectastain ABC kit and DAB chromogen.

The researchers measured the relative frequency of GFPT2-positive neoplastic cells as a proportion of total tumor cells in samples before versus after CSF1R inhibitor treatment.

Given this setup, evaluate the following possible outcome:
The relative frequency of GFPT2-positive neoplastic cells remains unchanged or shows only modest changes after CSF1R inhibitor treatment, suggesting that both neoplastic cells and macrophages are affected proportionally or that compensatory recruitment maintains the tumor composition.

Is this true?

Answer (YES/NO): NO